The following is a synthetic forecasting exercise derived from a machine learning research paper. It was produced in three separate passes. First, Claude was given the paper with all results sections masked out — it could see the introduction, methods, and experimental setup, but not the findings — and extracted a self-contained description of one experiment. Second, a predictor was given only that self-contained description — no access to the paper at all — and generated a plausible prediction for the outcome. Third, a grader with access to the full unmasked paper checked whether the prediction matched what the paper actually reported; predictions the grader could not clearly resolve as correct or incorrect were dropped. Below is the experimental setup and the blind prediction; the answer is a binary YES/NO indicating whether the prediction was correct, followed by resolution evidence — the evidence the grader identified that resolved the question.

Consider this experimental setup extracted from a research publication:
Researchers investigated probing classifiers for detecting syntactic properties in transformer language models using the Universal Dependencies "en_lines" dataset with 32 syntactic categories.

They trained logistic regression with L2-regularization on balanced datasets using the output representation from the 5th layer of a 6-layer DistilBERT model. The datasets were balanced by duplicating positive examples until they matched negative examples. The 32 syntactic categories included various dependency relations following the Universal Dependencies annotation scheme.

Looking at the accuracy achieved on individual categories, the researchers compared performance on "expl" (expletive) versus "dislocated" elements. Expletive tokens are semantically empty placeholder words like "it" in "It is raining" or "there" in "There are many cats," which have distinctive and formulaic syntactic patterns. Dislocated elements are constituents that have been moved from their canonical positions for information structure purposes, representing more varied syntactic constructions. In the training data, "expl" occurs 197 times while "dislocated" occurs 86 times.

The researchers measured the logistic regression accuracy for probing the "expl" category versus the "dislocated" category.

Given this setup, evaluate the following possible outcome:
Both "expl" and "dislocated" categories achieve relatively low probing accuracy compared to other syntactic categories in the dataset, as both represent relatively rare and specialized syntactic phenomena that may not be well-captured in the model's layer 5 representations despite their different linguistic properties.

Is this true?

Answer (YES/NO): NO